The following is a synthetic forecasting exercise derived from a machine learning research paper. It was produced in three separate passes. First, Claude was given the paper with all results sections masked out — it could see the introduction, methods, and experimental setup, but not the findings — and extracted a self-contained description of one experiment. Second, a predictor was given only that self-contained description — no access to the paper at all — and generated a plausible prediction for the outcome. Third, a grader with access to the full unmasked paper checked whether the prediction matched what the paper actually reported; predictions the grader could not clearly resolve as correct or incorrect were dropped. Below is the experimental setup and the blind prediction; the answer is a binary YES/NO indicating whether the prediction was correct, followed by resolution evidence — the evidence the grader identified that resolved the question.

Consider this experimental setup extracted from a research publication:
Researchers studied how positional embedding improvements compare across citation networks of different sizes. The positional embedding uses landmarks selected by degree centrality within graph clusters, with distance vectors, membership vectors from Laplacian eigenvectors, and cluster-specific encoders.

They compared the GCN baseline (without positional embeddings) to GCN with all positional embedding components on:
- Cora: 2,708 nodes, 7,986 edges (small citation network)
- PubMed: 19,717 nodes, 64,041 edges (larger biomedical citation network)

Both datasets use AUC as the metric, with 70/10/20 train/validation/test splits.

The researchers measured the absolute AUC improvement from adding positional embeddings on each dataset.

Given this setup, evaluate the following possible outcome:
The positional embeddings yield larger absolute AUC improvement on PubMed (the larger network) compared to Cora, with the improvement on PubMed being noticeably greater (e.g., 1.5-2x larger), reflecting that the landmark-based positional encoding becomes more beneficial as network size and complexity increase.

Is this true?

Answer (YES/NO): NO